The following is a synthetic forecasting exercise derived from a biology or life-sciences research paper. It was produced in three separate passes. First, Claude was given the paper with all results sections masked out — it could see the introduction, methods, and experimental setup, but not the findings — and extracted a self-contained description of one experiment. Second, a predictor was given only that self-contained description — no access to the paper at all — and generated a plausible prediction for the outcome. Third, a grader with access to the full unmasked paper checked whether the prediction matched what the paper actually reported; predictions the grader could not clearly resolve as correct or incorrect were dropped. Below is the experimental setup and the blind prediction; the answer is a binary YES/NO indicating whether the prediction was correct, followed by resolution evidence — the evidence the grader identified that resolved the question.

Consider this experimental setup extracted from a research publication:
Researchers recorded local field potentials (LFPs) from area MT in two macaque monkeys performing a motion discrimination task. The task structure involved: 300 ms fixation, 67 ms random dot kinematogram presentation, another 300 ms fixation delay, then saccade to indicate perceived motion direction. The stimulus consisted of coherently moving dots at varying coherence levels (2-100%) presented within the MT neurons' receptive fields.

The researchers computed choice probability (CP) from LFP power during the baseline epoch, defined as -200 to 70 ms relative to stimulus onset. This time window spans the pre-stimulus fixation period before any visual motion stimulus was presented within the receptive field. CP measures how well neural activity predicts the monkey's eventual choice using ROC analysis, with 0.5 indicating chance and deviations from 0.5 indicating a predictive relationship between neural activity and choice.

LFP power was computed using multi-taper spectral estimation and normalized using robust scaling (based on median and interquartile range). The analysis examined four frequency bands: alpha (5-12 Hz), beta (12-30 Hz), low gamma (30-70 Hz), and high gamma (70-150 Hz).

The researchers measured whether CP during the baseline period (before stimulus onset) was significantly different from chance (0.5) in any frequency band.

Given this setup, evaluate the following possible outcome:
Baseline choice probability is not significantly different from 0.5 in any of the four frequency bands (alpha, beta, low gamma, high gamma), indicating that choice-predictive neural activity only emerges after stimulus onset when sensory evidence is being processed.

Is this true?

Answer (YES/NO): NO